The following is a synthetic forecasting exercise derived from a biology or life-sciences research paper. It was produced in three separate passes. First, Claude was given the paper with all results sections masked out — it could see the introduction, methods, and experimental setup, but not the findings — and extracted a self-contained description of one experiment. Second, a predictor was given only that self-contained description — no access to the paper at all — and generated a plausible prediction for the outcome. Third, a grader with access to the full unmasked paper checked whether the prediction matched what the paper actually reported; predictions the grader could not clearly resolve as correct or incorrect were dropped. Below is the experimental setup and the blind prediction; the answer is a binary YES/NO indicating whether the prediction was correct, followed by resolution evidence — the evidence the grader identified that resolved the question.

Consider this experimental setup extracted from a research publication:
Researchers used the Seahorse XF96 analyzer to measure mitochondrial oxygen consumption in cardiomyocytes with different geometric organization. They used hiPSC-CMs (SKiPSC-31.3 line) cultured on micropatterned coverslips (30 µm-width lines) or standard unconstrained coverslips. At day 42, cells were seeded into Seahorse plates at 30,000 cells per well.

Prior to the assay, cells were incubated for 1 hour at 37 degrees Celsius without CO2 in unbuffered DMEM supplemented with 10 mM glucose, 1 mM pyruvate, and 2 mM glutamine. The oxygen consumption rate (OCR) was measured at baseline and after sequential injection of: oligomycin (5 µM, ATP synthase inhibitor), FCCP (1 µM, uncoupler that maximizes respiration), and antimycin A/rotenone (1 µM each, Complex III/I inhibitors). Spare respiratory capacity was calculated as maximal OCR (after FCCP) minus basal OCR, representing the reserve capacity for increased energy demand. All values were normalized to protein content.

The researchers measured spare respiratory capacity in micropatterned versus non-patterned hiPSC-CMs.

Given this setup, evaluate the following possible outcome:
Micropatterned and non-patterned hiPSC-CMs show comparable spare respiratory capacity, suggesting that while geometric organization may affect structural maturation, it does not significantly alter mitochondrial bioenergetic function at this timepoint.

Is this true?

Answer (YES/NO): NO